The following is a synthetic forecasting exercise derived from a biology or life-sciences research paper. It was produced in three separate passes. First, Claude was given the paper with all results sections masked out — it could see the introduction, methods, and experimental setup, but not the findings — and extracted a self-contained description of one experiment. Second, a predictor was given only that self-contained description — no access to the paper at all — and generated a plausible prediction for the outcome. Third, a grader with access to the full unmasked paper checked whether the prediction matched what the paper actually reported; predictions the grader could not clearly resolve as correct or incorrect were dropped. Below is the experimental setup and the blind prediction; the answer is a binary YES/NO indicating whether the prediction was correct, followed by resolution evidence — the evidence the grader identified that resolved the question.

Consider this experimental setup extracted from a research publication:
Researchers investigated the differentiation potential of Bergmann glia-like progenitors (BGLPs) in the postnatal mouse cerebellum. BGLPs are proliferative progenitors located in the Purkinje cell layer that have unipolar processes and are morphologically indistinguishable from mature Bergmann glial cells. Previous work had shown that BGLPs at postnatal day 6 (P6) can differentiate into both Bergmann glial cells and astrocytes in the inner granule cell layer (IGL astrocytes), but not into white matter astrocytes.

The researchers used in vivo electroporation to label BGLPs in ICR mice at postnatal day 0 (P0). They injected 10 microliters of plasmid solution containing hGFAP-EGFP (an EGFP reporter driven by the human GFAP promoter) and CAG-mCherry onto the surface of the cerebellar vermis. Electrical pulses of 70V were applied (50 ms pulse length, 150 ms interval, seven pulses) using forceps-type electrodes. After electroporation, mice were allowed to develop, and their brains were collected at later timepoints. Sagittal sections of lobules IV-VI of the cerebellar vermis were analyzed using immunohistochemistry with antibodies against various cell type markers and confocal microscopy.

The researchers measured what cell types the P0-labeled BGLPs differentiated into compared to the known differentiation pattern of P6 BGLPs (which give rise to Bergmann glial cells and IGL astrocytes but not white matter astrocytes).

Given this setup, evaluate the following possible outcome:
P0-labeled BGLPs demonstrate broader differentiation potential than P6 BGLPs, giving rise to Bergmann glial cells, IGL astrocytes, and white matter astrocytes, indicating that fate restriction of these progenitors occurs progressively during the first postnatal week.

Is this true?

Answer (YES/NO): YES